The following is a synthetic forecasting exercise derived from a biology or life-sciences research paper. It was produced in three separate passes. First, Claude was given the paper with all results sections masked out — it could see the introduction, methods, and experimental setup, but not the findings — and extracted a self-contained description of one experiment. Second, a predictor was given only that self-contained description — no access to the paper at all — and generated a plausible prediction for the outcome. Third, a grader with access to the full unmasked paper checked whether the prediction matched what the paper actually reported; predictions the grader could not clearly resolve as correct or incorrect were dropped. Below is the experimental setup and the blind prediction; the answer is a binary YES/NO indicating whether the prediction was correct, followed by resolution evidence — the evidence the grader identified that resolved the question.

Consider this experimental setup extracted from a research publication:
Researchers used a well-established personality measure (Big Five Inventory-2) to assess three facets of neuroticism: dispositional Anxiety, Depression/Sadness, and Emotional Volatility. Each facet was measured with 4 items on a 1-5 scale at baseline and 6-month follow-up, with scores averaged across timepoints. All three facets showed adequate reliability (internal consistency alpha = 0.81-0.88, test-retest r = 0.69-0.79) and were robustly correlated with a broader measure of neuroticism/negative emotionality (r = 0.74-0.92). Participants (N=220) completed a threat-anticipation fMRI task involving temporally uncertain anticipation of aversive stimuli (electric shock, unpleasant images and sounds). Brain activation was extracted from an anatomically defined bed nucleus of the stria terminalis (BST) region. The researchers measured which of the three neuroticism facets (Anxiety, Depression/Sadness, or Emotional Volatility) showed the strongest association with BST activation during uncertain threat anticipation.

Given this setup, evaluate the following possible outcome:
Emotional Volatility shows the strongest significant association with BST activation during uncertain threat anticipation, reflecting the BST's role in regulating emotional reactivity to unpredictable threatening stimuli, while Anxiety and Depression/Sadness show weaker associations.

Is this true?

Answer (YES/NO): NO